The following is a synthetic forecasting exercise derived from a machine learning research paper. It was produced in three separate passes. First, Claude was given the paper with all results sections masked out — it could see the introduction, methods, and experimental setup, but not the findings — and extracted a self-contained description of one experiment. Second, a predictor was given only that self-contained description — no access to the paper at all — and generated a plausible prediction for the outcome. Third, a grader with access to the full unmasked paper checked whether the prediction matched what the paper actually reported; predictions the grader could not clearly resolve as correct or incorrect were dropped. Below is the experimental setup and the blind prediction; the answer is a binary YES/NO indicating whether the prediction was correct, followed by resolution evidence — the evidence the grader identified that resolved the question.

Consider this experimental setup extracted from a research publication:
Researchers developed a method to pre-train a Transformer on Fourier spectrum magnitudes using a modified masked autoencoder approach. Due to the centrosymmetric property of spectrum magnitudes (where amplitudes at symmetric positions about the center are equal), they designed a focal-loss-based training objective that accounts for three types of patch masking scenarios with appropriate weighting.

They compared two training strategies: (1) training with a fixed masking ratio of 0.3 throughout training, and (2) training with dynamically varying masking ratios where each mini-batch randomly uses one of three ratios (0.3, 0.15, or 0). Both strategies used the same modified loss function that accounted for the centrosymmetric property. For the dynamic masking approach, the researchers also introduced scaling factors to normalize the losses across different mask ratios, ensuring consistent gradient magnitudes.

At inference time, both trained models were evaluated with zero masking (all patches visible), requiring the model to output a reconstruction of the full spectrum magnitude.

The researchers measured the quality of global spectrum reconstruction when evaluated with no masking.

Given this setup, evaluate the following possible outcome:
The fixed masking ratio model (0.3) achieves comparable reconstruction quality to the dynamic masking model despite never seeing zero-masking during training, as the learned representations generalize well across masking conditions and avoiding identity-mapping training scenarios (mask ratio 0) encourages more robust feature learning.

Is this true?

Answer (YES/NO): NO